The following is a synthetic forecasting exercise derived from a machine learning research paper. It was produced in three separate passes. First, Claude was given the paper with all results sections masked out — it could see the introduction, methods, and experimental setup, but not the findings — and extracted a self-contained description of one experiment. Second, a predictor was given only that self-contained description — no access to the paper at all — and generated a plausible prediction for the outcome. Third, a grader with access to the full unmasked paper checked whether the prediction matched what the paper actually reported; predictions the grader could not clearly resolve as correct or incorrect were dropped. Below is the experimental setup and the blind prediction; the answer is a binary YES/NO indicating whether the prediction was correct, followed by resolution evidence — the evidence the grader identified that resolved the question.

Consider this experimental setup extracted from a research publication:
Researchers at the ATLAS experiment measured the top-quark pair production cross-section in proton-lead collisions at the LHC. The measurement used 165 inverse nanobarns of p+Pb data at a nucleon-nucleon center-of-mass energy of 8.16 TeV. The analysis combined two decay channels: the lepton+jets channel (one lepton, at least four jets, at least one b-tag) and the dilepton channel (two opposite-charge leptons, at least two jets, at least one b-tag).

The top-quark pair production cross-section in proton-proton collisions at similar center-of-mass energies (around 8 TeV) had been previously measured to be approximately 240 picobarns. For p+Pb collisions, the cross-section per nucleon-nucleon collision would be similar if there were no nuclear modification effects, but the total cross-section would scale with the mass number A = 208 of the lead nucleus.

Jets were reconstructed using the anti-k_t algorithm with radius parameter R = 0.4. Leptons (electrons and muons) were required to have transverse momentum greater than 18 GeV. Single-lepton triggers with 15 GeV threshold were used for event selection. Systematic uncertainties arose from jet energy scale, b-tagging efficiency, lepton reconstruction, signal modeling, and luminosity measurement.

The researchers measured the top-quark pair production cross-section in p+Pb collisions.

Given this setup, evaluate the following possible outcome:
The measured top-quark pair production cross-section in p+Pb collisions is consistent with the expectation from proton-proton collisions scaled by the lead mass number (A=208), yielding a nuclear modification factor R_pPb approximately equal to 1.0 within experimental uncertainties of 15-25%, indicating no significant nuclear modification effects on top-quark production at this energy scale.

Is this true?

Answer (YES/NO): NO